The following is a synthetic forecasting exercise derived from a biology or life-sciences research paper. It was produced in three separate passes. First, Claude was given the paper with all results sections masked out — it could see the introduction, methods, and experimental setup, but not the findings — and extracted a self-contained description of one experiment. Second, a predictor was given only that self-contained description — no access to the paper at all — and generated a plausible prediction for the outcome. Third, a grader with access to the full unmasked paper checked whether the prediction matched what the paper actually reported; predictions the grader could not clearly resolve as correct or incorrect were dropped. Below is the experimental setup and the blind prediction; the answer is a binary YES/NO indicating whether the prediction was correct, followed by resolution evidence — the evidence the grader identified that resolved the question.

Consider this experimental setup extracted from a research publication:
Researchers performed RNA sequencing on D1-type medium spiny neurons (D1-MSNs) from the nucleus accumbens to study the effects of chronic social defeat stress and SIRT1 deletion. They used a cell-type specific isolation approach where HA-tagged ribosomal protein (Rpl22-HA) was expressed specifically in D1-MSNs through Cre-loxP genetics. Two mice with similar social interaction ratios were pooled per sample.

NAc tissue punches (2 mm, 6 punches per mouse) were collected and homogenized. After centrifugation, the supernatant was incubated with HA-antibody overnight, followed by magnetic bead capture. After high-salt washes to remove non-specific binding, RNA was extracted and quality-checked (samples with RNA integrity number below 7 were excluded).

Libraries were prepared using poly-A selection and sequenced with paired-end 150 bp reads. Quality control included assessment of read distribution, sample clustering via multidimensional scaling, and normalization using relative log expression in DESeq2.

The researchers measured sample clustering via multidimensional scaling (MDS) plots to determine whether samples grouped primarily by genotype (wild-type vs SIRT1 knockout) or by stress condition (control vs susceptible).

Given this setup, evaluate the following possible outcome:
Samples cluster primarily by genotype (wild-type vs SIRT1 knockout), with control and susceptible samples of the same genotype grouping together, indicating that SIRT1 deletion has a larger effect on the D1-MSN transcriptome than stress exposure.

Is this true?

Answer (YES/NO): YES